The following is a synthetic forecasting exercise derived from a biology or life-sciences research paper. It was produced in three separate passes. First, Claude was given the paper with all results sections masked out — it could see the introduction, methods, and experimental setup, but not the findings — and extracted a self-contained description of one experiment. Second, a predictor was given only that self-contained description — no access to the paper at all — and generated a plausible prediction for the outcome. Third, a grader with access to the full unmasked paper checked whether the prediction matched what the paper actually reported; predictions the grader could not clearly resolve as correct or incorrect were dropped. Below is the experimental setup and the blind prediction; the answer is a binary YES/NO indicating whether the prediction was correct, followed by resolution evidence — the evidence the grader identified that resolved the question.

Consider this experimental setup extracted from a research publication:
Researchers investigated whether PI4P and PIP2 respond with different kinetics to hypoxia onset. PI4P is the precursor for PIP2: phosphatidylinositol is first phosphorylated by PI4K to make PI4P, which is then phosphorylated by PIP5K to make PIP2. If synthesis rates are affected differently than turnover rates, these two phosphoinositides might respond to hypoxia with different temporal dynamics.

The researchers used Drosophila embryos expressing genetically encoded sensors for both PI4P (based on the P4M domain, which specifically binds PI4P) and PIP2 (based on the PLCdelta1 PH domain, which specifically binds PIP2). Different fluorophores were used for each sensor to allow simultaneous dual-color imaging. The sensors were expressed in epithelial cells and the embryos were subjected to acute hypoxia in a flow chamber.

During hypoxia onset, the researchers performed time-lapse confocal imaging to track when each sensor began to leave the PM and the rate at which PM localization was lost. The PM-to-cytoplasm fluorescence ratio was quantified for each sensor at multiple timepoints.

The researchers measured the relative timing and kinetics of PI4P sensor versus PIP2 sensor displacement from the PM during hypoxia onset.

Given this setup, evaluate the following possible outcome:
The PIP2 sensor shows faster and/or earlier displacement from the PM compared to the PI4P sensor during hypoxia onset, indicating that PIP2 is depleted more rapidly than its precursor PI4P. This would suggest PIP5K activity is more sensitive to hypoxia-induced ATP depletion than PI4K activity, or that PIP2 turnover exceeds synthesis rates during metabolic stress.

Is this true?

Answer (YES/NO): YES